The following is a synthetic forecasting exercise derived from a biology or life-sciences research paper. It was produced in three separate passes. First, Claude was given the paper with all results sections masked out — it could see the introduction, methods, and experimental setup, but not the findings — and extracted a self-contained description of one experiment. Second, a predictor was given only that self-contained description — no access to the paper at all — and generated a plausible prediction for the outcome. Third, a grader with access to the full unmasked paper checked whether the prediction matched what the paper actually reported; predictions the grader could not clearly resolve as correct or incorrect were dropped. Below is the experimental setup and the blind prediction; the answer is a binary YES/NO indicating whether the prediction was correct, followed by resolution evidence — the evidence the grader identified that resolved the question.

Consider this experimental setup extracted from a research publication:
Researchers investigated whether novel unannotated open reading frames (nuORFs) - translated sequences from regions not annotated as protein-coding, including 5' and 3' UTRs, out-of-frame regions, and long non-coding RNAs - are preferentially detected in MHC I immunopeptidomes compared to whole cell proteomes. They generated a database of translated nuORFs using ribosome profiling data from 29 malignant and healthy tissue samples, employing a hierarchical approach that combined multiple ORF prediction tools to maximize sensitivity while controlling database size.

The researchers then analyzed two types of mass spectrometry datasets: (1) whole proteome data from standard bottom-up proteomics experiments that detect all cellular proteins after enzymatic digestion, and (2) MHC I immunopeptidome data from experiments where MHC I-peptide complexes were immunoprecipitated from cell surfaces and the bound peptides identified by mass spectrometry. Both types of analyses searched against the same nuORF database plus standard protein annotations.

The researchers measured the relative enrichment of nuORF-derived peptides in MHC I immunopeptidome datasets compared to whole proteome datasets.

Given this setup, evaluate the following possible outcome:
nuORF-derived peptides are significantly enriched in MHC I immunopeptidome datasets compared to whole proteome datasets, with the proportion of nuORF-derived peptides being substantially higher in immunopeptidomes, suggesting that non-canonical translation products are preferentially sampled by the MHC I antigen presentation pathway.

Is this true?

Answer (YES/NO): YES